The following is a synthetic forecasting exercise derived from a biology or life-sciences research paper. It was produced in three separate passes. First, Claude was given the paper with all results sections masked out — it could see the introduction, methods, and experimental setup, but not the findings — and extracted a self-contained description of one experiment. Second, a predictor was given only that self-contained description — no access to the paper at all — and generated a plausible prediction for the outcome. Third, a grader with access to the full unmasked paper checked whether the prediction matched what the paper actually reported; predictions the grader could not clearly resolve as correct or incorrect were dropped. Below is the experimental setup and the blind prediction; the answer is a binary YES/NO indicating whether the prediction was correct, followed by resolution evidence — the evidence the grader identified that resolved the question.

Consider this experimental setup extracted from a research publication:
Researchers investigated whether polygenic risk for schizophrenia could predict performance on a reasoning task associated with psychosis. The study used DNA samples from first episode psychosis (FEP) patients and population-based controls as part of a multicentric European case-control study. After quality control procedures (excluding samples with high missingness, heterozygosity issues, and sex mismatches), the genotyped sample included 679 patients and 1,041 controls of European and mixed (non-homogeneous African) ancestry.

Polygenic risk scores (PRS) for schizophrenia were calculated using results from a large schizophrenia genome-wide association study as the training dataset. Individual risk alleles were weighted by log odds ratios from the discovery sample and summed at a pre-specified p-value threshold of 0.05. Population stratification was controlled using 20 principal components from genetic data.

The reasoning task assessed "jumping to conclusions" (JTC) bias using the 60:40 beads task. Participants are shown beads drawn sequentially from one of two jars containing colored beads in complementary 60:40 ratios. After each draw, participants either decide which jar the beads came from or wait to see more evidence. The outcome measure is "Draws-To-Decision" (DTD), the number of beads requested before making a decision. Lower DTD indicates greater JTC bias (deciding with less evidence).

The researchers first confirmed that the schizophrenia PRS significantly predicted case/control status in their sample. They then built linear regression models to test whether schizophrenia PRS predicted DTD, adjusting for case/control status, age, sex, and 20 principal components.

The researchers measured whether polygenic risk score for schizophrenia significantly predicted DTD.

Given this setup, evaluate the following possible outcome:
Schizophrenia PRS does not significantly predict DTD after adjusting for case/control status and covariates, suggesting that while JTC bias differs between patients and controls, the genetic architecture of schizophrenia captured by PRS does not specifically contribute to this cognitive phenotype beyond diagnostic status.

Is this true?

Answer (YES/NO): YES